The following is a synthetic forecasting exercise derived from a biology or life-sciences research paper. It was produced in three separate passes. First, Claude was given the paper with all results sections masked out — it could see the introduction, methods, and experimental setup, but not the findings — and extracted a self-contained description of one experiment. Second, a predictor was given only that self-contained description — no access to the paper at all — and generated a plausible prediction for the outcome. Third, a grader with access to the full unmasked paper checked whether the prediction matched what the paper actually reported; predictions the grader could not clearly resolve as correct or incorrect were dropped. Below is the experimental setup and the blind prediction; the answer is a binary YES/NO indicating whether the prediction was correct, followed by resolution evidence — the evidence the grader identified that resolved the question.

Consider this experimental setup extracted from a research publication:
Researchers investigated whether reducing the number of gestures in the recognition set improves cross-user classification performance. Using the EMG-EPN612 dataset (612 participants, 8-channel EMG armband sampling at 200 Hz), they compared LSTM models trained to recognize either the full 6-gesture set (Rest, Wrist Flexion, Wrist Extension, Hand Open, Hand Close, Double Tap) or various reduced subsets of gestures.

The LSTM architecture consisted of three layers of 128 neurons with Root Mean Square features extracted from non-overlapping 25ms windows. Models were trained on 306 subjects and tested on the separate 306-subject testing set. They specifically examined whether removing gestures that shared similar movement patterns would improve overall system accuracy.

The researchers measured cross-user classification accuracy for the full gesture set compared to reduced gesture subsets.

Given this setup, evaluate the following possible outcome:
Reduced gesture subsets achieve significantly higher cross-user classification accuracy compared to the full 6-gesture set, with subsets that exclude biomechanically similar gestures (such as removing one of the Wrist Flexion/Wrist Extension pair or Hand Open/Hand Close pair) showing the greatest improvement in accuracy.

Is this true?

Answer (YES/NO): NO